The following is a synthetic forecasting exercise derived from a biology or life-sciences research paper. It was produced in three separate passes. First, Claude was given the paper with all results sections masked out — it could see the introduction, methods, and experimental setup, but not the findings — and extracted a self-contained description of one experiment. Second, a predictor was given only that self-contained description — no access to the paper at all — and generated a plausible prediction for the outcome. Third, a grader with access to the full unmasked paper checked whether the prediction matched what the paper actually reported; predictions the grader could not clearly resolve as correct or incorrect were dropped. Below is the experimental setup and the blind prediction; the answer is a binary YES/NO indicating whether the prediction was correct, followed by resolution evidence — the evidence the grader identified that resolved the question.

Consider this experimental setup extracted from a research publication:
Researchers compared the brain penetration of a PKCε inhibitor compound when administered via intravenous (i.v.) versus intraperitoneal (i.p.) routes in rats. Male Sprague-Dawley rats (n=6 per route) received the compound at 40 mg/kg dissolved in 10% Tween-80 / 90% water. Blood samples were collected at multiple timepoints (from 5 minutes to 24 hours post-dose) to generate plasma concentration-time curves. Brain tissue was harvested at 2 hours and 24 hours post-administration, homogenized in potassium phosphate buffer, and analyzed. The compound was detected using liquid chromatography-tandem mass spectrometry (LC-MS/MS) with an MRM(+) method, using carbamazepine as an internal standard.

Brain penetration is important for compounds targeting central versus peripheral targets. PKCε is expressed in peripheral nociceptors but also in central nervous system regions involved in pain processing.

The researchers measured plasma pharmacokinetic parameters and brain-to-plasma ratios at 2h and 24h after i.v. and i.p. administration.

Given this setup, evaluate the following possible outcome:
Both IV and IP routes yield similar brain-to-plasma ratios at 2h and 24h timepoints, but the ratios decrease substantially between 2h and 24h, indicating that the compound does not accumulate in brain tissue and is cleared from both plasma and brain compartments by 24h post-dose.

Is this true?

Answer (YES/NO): NO